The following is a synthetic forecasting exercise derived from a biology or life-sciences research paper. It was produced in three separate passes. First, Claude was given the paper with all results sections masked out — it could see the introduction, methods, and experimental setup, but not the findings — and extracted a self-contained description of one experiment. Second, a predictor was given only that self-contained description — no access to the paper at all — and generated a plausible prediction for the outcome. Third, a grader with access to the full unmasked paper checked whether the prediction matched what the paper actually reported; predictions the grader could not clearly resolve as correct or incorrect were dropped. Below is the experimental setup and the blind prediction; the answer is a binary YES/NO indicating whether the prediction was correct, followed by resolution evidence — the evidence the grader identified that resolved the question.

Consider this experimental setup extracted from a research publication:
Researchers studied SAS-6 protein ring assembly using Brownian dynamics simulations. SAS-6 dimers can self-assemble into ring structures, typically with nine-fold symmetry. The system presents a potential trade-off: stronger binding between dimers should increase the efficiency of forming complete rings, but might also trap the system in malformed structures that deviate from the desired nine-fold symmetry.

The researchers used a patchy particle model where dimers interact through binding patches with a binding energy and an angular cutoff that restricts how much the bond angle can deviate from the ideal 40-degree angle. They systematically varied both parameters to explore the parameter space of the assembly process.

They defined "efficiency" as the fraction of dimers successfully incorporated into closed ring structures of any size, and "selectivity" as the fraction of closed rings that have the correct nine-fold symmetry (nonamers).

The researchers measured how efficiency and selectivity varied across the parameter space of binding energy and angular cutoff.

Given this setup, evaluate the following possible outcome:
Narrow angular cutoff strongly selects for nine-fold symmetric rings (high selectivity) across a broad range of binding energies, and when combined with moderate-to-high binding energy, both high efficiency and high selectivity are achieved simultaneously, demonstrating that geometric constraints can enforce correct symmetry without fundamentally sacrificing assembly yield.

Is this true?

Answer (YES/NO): NO